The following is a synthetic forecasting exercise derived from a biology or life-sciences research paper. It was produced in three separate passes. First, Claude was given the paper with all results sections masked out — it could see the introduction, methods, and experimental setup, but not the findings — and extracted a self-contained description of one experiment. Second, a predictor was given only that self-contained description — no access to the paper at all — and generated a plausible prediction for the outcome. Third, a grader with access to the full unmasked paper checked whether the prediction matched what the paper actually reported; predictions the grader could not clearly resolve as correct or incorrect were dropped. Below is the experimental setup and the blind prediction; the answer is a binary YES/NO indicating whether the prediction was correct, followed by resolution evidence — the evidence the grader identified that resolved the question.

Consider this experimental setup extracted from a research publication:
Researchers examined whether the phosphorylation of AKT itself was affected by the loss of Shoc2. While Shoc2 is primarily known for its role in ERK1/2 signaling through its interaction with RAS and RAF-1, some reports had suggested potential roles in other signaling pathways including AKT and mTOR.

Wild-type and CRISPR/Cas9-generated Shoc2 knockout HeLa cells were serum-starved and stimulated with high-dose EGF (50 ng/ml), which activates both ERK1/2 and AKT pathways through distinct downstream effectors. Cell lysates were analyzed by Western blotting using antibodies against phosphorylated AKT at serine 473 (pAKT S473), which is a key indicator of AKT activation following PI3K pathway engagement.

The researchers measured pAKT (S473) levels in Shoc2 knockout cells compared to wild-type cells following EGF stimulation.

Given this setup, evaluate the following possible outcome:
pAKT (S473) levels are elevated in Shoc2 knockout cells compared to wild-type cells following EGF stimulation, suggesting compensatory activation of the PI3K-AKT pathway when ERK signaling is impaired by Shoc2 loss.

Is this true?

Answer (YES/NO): NO